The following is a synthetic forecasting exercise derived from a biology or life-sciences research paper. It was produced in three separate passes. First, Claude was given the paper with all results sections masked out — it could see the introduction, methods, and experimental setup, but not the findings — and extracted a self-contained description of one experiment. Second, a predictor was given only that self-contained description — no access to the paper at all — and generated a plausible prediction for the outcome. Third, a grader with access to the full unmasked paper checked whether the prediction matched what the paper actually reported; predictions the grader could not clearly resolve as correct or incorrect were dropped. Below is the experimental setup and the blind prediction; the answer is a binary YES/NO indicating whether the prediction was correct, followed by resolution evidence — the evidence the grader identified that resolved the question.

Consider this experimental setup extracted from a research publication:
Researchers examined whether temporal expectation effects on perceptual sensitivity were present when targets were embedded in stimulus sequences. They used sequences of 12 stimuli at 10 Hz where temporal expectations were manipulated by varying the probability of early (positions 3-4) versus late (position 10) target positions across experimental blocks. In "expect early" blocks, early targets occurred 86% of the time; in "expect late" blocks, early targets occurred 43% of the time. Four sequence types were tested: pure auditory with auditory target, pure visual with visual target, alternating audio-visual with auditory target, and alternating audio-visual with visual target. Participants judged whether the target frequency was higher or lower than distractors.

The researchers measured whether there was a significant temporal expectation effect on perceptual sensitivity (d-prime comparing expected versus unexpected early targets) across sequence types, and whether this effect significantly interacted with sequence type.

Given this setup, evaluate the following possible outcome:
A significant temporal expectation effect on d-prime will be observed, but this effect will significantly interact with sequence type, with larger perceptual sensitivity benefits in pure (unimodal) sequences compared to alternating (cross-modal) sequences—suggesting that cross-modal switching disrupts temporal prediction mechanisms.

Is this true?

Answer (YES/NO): NO